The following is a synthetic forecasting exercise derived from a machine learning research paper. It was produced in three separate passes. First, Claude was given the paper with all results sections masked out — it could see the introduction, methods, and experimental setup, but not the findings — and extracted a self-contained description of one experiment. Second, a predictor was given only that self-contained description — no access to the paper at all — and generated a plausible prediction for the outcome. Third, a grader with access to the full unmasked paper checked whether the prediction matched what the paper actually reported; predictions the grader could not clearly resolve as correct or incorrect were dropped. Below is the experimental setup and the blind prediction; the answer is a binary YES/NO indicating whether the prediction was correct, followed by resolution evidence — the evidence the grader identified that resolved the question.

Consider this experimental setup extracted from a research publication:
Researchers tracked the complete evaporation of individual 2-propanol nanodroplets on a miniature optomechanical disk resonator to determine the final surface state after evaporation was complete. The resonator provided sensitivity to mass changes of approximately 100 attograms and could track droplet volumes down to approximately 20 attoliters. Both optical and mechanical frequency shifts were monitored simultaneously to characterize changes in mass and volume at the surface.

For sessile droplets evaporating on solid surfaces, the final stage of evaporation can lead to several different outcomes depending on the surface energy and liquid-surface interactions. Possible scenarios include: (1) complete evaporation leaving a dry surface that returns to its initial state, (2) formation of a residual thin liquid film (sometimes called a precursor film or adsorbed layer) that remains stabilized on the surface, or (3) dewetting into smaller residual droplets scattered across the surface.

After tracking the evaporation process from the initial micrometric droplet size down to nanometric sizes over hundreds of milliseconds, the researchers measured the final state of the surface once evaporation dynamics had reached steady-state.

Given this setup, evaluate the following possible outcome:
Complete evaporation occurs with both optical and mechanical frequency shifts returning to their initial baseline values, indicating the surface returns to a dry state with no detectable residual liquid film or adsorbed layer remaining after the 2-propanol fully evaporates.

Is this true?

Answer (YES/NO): NO